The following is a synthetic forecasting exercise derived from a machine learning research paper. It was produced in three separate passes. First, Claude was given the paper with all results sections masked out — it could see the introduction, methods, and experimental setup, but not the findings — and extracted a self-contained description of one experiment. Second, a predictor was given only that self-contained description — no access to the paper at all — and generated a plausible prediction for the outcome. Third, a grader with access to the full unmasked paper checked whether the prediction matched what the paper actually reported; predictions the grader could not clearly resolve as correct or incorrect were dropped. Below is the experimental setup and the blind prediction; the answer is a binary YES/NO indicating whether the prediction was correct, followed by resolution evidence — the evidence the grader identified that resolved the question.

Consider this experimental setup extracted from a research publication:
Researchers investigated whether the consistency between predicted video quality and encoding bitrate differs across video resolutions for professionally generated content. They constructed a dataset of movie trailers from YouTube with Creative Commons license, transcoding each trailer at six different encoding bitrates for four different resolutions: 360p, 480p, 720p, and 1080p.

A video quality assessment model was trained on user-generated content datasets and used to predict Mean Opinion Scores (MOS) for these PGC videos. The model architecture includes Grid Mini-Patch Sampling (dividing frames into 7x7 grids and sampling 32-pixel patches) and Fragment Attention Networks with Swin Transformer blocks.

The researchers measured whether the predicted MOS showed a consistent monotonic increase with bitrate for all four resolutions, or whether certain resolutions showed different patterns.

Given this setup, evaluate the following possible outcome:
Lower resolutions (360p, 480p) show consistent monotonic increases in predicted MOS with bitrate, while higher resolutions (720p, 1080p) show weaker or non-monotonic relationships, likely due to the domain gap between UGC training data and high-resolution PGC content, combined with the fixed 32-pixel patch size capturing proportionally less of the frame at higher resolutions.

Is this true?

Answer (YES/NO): NO